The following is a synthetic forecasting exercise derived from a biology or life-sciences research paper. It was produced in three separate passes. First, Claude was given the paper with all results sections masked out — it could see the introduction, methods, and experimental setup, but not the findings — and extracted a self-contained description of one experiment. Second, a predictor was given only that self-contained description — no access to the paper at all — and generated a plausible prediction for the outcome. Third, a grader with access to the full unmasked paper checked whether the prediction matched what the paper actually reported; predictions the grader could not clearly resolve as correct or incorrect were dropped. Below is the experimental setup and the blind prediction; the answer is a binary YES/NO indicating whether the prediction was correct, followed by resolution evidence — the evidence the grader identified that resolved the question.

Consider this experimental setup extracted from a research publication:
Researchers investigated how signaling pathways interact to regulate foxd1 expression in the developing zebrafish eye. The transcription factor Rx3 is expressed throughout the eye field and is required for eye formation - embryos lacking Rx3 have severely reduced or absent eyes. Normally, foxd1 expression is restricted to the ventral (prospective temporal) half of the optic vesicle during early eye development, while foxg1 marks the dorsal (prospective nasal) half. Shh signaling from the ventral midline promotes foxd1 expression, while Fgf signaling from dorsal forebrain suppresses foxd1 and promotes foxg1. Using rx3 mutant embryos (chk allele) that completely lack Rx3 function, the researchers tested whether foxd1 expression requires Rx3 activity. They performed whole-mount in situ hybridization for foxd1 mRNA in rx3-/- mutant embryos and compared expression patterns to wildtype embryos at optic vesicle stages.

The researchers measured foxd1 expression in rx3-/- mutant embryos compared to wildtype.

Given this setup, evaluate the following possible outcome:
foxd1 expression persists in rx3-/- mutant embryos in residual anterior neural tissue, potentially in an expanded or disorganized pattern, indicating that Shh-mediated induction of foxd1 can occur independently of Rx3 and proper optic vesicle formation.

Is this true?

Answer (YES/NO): NO